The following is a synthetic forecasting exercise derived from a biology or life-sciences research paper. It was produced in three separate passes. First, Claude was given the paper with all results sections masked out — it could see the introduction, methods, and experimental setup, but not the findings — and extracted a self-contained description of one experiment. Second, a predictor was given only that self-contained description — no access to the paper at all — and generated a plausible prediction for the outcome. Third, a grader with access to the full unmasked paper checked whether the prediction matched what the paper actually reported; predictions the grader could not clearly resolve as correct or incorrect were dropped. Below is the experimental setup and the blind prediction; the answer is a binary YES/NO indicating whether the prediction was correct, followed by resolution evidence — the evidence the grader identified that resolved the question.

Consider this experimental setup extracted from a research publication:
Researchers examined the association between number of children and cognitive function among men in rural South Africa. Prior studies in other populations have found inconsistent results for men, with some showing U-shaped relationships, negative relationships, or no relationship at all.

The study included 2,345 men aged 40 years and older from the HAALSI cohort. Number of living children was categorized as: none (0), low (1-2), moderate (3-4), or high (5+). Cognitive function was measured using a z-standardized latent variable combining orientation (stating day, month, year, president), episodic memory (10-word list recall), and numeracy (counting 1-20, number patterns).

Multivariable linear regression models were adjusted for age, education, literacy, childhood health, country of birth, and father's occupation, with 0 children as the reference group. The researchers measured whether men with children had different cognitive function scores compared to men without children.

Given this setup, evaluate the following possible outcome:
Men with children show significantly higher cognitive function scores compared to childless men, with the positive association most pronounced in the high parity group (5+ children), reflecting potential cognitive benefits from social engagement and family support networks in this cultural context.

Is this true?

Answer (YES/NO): NO